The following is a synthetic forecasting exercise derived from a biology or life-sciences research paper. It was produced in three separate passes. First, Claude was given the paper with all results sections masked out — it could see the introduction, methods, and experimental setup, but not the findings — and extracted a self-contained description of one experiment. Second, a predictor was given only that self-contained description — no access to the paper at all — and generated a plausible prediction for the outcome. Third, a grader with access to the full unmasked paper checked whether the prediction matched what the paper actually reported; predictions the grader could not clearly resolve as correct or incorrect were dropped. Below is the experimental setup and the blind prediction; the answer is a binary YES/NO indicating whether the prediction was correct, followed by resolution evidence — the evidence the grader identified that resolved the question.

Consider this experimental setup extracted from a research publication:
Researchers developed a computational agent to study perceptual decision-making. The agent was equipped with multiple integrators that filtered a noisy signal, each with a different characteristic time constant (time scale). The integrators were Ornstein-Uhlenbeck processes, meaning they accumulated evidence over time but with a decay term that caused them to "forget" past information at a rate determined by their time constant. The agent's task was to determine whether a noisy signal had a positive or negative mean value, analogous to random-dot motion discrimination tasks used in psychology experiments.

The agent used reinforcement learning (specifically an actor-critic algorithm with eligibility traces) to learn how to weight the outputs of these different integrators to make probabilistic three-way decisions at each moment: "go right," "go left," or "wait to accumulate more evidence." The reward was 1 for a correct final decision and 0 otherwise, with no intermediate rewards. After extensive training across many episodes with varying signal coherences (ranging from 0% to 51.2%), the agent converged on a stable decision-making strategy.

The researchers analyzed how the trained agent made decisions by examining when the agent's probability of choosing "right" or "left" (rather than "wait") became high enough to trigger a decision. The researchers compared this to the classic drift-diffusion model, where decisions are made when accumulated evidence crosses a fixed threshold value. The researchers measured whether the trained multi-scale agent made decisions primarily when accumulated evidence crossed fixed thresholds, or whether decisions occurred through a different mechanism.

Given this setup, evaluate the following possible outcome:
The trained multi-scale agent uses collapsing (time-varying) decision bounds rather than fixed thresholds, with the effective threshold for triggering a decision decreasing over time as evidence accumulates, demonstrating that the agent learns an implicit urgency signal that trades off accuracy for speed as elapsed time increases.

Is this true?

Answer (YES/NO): NO